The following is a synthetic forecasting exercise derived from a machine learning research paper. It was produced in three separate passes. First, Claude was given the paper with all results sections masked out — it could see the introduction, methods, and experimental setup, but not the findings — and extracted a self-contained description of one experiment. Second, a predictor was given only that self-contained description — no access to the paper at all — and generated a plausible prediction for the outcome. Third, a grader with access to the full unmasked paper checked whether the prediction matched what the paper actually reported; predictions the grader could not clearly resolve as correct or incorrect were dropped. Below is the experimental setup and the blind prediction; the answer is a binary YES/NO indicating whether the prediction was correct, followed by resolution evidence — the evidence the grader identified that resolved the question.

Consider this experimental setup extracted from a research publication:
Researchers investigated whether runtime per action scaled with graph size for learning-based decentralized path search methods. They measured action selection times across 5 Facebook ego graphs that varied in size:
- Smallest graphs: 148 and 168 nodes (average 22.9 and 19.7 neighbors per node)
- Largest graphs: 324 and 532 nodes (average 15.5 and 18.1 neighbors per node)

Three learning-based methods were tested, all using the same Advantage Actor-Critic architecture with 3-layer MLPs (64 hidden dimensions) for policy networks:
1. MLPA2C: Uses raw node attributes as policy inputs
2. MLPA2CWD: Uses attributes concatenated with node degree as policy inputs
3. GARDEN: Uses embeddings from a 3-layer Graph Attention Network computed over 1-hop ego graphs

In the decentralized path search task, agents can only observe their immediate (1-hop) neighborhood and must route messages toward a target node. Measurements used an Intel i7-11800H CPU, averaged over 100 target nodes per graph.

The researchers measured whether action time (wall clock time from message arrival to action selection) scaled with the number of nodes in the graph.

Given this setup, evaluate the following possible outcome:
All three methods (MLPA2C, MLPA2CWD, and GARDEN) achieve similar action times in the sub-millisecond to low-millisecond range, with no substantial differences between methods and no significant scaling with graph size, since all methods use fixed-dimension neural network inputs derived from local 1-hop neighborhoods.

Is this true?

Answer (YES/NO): YES